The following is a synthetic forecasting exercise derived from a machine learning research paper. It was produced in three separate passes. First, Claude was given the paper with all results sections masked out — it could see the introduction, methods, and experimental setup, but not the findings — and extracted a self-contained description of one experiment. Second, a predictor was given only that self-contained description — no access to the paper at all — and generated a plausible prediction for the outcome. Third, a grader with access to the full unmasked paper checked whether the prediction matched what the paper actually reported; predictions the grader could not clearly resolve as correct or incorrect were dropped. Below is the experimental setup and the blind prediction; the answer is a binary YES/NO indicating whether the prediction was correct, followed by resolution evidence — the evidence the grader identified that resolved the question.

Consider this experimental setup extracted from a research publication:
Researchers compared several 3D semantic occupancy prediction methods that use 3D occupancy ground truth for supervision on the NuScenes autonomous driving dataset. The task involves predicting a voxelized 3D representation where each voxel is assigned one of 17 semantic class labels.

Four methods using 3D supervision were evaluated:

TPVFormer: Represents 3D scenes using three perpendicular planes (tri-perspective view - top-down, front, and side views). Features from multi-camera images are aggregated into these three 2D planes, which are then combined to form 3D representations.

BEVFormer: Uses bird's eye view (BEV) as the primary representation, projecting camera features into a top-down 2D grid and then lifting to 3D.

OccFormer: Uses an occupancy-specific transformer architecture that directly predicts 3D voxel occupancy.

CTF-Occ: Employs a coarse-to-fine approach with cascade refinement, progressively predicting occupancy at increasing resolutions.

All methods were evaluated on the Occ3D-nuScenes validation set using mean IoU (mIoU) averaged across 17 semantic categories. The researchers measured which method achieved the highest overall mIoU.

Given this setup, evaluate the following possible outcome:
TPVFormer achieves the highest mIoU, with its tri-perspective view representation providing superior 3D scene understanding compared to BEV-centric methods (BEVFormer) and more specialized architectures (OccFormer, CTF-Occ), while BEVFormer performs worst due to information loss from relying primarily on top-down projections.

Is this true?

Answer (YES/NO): NO